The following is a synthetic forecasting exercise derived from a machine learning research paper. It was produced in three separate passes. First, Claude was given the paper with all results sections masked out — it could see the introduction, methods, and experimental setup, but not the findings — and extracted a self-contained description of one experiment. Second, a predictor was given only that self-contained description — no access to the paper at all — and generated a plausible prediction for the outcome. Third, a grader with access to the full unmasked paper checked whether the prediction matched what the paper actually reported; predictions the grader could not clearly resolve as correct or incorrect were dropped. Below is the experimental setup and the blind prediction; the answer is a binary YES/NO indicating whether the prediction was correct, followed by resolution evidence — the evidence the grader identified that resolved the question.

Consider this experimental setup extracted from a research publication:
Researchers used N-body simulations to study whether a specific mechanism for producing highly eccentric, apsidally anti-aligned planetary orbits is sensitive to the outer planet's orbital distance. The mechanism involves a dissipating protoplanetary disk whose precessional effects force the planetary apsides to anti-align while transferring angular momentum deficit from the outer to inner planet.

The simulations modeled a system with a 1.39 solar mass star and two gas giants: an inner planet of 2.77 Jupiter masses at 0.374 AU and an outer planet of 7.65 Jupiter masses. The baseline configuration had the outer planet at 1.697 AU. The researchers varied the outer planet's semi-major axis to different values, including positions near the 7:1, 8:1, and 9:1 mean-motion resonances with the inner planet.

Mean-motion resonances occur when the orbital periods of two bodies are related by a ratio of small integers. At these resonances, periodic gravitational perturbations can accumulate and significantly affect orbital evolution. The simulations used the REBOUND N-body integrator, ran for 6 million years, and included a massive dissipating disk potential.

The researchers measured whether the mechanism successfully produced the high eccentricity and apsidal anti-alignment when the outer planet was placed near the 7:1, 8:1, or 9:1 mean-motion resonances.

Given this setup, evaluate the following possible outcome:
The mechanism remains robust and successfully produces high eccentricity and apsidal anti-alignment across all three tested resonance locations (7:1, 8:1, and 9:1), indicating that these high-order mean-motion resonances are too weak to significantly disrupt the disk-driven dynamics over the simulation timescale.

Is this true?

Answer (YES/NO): NO